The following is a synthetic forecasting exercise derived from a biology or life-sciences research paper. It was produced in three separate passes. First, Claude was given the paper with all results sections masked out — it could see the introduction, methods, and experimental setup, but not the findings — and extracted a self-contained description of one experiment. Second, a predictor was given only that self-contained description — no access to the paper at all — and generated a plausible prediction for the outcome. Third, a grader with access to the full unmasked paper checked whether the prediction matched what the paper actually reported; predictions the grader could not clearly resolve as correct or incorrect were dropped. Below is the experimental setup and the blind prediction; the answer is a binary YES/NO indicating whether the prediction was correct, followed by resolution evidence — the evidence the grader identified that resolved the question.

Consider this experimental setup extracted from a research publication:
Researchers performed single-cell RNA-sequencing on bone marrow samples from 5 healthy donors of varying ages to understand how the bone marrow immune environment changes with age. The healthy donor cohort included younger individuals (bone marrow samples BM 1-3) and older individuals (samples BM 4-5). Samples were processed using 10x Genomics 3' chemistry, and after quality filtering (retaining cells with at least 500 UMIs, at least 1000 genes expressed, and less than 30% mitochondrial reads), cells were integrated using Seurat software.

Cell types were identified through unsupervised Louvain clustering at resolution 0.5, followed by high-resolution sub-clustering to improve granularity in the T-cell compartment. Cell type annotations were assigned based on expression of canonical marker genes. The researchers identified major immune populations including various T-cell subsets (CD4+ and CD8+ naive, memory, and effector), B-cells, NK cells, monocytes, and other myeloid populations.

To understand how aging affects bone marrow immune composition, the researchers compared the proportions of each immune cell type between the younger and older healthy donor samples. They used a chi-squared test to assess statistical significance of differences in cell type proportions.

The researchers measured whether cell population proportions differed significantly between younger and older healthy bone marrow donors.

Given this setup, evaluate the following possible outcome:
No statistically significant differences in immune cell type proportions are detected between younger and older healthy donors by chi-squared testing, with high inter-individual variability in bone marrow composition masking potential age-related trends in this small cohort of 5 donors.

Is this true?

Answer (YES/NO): YES